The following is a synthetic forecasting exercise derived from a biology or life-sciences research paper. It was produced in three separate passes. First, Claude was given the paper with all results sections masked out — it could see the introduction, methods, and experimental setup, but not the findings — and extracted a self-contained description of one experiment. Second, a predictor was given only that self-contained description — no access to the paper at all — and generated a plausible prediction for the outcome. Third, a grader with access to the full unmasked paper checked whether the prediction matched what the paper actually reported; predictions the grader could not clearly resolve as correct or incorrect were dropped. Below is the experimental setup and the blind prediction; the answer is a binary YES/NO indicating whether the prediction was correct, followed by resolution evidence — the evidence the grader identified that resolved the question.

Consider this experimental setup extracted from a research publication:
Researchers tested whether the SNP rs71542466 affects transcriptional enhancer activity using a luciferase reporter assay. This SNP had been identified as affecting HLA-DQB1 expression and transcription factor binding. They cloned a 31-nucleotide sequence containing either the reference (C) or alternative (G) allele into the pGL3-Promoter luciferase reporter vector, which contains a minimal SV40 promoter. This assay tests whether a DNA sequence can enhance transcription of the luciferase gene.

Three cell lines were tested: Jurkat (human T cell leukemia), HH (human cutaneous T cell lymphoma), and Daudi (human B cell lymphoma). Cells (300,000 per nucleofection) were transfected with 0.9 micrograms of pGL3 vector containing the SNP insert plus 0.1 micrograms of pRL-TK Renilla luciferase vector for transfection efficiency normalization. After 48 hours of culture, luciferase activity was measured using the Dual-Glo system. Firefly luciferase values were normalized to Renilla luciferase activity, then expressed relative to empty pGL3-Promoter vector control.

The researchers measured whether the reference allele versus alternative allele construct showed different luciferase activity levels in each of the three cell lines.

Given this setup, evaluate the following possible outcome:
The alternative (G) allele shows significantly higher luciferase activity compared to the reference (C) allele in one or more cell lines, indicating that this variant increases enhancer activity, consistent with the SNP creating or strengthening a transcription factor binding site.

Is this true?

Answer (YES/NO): YES